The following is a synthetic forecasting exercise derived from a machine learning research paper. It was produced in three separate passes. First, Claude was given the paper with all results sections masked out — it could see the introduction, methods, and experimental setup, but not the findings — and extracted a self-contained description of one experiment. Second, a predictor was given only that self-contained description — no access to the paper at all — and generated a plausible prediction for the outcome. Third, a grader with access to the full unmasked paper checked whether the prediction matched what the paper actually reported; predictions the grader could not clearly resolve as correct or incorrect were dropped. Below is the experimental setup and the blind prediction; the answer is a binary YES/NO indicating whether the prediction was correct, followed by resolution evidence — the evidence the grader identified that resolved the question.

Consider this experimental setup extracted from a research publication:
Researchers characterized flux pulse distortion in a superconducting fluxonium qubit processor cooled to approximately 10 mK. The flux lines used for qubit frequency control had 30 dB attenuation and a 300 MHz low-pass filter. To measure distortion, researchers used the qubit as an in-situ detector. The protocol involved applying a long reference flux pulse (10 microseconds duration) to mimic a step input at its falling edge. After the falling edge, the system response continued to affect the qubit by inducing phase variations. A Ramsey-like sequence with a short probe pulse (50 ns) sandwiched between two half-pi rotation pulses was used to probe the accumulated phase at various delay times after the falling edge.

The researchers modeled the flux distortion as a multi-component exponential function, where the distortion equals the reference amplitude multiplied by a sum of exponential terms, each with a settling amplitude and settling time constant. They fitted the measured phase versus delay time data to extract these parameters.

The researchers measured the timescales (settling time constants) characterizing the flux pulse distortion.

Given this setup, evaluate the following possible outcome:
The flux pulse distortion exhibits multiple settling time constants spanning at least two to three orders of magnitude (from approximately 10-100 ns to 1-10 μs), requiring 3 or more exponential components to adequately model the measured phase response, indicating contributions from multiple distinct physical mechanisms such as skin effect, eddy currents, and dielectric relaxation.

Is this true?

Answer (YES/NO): NO